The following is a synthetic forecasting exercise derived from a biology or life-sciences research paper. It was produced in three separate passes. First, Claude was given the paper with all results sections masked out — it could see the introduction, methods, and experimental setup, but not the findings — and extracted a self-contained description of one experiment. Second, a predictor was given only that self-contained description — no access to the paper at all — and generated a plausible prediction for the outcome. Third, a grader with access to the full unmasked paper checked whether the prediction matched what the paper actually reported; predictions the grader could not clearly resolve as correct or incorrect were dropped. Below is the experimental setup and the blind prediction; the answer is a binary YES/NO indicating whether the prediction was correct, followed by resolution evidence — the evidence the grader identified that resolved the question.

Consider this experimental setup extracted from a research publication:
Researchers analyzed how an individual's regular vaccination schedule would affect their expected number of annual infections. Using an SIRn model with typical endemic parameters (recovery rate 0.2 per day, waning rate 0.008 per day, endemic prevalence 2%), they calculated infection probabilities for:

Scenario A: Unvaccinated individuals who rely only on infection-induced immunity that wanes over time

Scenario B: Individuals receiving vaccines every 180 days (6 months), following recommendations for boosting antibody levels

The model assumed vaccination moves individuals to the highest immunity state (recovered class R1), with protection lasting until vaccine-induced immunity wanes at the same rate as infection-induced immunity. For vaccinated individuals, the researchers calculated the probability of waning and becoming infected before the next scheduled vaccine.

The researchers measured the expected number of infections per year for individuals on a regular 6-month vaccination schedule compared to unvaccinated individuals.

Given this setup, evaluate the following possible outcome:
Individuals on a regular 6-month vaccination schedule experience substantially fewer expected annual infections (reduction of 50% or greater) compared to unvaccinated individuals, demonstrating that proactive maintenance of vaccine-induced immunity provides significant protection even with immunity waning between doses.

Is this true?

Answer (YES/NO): NO